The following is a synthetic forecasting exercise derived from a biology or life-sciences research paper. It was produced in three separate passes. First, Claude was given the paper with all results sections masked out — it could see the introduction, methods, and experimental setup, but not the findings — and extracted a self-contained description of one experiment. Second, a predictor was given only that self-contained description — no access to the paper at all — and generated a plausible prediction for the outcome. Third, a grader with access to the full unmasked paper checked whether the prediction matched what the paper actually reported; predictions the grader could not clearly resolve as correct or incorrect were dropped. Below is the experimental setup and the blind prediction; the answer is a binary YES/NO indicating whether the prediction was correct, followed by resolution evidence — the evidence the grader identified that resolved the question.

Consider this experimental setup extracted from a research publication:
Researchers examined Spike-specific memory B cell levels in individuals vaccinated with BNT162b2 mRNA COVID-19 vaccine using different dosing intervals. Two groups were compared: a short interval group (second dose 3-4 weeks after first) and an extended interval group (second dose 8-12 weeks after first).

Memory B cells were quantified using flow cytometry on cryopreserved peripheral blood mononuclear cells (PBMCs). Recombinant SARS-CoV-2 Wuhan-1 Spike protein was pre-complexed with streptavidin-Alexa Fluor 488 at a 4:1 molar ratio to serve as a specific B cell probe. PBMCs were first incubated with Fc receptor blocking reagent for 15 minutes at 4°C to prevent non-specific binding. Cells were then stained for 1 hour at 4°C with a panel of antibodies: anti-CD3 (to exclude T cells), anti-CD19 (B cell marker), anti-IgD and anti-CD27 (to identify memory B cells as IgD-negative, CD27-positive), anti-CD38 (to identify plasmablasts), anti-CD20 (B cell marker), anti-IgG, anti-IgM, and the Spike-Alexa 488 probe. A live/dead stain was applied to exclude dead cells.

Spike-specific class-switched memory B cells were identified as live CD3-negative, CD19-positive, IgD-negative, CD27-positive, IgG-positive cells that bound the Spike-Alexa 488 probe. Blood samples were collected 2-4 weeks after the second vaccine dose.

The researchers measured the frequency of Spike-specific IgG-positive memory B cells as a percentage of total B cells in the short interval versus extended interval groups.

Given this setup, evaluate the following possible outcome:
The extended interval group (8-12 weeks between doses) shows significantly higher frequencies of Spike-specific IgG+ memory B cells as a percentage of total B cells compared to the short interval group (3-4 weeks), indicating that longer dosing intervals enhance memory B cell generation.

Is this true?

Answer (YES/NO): YES